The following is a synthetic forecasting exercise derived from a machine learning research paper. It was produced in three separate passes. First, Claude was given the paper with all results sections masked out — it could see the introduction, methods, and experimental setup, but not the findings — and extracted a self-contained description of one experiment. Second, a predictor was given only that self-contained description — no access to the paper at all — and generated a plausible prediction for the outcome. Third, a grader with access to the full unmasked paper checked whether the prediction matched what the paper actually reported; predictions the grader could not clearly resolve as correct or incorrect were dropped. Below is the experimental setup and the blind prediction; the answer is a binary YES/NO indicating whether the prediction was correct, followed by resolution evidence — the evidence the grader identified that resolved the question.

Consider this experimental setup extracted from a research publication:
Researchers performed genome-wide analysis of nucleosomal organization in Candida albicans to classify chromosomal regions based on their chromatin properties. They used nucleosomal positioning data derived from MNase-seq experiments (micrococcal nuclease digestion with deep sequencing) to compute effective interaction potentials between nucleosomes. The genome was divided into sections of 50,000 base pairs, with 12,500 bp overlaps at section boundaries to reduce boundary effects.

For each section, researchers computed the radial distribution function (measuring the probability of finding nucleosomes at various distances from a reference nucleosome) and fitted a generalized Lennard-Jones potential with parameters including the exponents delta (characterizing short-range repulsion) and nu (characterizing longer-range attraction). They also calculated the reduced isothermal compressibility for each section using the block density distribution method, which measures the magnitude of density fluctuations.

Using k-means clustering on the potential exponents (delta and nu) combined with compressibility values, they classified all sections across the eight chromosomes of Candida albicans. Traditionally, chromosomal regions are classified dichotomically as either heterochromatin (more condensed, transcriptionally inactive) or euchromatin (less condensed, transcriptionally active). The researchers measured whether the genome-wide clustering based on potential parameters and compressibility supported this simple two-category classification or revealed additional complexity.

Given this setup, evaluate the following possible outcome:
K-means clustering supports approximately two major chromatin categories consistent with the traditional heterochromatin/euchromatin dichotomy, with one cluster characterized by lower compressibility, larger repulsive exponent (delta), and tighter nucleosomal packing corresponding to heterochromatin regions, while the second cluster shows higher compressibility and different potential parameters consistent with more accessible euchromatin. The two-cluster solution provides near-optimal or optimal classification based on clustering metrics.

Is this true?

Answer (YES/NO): NO